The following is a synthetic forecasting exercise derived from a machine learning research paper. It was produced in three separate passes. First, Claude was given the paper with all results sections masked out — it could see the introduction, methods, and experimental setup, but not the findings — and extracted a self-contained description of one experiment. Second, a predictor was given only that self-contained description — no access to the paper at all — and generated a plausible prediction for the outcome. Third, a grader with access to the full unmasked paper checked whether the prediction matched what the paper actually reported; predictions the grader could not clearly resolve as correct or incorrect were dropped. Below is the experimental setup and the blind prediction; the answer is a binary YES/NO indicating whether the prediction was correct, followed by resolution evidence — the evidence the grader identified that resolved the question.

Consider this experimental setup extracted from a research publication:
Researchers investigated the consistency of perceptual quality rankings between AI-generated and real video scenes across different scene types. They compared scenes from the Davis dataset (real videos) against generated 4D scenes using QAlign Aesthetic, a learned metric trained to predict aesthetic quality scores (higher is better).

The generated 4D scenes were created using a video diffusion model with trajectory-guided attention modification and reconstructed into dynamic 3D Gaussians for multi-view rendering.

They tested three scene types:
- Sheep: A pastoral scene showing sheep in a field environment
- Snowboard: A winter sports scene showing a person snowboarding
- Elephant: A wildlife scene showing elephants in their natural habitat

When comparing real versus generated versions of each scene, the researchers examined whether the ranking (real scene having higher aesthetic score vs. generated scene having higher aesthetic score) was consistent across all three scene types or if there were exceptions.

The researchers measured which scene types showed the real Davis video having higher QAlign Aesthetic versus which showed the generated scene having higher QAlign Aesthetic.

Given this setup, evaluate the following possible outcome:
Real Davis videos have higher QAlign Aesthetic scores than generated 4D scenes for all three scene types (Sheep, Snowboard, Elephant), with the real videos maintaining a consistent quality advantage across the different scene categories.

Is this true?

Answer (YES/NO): NO